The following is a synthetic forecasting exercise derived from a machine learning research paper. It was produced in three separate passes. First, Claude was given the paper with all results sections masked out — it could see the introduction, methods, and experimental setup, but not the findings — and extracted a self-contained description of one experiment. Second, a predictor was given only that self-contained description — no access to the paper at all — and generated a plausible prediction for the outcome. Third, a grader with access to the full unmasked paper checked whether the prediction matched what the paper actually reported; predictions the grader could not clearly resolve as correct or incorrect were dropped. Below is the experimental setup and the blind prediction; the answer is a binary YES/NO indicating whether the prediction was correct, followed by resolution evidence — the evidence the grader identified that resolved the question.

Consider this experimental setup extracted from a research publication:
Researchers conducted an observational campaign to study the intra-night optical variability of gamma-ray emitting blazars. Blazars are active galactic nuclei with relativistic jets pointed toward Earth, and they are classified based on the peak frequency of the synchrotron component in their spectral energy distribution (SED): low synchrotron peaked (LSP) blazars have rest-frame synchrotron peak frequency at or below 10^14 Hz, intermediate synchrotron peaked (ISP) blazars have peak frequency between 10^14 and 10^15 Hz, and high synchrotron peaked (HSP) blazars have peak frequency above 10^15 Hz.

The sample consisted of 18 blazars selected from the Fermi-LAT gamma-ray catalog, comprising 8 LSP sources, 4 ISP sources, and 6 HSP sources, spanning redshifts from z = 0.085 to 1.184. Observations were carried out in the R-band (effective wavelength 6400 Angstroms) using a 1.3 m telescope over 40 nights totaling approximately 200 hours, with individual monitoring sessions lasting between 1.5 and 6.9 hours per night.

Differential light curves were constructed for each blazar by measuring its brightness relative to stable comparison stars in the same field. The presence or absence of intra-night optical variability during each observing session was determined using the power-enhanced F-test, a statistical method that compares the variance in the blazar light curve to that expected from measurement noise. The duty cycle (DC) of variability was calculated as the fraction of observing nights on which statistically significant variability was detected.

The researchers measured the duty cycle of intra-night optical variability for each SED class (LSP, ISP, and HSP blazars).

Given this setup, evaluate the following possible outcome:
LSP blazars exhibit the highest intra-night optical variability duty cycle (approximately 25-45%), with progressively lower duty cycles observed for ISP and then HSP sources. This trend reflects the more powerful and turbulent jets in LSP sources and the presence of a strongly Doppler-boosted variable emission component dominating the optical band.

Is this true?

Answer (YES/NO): NO